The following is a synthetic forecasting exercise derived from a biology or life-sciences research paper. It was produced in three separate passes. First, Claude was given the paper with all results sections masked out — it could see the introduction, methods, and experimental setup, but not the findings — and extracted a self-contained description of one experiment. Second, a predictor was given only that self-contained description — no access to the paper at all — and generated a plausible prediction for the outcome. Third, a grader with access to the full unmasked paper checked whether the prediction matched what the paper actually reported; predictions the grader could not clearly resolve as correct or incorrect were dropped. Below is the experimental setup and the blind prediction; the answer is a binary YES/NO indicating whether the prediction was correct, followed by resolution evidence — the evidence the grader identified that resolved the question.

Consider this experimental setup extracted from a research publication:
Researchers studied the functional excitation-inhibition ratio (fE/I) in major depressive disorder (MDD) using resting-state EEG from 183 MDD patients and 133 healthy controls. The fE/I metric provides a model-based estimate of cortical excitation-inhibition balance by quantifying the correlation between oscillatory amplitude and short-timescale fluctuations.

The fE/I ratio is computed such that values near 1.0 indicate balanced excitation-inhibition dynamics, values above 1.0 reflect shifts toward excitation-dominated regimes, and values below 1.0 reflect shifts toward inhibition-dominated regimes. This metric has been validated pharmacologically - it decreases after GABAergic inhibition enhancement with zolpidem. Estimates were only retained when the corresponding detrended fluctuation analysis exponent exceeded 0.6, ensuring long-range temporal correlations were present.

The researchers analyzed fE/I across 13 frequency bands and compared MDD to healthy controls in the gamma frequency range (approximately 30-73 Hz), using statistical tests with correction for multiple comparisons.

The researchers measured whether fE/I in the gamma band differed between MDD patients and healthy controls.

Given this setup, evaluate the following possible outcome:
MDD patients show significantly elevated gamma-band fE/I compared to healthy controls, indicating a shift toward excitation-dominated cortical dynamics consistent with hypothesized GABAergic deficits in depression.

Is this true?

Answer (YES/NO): NO